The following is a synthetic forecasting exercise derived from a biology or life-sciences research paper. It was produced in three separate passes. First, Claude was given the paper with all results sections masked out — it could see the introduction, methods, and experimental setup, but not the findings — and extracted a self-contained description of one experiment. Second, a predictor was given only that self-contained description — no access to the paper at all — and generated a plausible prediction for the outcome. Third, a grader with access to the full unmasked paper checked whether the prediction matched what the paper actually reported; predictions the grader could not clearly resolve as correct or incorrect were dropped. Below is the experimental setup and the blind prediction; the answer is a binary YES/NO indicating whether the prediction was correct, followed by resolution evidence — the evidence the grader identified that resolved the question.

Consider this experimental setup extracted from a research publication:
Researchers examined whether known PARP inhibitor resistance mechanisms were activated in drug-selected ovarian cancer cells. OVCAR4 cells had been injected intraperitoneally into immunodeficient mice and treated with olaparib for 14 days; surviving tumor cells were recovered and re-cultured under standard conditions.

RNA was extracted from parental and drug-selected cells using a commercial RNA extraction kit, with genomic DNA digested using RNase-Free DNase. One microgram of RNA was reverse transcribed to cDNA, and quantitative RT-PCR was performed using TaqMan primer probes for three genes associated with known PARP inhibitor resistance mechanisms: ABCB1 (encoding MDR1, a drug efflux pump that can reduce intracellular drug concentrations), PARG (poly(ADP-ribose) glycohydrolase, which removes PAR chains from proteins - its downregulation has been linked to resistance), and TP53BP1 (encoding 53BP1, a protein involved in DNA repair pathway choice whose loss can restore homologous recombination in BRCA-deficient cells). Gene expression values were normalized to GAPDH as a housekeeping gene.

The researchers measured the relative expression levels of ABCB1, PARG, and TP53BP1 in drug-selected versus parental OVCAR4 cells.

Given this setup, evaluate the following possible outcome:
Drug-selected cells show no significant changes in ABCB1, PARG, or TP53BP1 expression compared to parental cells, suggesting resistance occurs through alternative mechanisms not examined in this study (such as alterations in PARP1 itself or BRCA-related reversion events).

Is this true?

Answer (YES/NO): YES